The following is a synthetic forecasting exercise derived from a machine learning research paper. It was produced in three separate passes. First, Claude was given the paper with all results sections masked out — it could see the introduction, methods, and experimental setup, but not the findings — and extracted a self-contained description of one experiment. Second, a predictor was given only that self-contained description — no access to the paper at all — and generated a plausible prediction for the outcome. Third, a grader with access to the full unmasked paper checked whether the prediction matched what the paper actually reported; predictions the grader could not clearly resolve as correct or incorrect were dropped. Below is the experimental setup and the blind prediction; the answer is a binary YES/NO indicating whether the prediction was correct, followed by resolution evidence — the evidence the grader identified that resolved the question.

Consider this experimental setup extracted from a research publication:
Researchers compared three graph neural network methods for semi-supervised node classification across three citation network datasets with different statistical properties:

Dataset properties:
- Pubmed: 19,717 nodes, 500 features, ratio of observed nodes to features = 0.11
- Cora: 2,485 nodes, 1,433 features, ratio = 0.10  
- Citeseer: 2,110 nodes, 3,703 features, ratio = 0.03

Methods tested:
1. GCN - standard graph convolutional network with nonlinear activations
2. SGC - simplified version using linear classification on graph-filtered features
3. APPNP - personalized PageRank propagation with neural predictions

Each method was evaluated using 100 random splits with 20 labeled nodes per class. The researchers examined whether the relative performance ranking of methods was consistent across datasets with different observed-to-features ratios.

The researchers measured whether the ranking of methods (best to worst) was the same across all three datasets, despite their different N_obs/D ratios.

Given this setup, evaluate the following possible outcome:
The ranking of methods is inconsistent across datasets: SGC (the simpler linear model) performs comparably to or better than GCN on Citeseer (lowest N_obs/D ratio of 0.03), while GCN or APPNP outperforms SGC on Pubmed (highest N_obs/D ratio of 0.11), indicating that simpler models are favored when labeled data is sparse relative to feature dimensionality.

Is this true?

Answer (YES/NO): YES